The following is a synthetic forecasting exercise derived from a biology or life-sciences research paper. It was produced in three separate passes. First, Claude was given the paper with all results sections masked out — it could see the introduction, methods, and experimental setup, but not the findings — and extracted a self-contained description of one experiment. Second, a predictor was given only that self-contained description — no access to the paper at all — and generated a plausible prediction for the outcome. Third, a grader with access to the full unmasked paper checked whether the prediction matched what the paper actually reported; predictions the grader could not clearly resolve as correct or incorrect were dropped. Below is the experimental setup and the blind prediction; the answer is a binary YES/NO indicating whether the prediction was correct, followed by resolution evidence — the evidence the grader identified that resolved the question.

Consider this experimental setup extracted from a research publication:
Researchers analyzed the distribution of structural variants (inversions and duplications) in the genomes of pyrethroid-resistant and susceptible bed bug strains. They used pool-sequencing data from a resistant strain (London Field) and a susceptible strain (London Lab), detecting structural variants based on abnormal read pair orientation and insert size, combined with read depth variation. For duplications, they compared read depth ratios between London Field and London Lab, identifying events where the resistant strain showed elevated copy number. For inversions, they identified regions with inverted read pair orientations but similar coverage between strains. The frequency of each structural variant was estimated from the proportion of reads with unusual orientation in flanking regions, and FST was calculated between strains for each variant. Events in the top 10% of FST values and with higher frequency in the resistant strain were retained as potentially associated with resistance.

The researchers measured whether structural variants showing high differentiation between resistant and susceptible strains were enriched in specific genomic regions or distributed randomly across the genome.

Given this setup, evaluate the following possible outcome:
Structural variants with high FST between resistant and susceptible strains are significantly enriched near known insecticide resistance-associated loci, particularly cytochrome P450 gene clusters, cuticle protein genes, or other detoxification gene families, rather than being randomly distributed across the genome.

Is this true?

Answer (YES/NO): YES